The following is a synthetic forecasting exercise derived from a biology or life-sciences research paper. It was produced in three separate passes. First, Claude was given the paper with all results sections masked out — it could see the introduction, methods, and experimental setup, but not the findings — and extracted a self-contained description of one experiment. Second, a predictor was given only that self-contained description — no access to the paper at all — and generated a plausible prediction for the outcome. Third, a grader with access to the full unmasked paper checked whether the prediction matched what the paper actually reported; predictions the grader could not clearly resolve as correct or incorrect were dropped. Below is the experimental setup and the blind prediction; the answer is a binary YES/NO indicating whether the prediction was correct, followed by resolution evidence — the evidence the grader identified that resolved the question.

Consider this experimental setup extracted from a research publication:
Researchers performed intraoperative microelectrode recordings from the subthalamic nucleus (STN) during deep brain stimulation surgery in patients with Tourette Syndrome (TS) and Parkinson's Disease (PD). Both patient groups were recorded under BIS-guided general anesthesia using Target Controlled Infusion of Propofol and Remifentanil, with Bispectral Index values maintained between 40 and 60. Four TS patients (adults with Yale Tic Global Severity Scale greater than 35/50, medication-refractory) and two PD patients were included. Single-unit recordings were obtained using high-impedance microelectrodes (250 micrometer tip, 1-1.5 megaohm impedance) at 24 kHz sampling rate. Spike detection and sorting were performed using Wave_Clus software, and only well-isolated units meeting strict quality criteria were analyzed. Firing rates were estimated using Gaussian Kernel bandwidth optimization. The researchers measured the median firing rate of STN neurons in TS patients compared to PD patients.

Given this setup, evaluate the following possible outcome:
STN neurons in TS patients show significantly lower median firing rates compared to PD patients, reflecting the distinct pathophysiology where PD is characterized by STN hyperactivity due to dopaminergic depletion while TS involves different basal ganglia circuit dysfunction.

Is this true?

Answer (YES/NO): NO